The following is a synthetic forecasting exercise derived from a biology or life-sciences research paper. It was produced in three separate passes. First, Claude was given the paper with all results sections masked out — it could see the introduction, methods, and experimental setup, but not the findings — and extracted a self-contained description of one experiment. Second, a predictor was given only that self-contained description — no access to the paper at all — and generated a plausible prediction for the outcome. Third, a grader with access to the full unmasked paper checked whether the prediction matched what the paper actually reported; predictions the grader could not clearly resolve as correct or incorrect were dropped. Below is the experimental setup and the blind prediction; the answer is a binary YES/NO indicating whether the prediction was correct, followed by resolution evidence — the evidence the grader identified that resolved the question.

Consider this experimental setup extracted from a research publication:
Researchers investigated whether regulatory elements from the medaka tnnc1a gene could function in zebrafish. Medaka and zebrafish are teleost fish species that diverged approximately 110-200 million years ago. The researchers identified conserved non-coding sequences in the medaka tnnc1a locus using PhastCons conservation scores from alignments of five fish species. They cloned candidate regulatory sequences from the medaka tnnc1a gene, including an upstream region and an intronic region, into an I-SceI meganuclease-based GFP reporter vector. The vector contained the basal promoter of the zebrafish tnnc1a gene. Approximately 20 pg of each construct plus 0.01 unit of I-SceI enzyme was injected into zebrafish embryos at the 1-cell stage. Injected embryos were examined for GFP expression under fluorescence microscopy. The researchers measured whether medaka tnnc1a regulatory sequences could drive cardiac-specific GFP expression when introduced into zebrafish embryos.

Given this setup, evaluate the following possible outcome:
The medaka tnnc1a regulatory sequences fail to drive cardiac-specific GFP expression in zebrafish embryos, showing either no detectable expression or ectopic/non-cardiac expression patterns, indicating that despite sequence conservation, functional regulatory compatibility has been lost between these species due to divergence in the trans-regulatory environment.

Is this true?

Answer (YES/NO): NO